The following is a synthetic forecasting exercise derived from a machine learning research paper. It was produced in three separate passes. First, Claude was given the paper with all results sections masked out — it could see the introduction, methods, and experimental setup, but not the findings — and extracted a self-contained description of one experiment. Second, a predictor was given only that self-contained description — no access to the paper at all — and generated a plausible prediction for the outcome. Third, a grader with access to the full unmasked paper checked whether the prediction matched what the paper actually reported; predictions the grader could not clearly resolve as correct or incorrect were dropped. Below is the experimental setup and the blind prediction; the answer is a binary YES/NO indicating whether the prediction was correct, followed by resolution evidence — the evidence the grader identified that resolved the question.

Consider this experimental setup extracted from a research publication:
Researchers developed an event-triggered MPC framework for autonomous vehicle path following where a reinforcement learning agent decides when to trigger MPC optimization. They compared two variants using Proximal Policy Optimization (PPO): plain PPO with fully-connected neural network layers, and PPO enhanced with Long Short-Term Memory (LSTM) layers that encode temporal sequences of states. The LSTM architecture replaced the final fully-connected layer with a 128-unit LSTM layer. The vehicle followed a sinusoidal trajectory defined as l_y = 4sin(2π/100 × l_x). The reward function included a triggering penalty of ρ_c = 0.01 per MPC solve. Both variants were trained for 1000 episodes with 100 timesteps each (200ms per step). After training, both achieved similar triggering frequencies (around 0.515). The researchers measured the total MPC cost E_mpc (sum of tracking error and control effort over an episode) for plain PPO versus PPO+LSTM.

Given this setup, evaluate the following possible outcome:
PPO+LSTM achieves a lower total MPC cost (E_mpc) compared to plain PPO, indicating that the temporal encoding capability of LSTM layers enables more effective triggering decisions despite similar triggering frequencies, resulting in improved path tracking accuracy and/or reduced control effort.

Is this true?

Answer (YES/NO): YES